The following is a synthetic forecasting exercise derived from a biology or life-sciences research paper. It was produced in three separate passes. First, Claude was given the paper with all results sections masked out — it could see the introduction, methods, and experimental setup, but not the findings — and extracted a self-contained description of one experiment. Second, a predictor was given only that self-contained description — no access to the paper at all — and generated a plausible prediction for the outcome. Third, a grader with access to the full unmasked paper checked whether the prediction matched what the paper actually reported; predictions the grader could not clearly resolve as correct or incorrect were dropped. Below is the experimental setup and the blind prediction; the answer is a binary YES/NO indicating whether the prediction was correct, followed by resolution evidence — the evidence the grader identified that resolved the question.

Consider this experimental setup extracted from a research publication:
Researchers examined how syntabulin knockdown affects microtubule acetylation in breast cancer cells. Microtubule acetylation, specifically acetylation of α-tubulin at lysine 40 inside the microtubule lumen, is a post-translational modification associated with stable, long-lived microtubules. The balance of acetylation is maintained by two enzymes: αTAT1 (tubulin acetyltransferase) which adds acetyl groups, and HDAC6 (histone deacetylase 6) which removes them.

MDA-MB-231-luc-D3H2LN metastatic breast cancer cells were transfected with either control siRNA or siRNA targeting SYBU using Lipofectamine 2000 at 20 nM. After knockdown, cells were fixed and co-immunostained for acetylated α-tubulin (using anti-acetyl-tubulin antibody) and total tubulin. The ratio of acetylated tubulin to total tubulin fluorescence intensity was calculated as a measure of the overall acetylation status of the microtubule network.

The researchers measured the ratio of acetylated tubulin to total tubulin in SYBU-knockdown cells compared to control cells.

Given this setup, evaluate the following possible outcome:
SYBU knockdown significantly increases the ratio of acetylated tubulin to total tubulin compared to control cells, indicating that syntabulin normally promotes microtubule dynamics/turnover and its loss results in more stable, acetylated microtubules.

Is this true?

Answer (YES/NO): NO